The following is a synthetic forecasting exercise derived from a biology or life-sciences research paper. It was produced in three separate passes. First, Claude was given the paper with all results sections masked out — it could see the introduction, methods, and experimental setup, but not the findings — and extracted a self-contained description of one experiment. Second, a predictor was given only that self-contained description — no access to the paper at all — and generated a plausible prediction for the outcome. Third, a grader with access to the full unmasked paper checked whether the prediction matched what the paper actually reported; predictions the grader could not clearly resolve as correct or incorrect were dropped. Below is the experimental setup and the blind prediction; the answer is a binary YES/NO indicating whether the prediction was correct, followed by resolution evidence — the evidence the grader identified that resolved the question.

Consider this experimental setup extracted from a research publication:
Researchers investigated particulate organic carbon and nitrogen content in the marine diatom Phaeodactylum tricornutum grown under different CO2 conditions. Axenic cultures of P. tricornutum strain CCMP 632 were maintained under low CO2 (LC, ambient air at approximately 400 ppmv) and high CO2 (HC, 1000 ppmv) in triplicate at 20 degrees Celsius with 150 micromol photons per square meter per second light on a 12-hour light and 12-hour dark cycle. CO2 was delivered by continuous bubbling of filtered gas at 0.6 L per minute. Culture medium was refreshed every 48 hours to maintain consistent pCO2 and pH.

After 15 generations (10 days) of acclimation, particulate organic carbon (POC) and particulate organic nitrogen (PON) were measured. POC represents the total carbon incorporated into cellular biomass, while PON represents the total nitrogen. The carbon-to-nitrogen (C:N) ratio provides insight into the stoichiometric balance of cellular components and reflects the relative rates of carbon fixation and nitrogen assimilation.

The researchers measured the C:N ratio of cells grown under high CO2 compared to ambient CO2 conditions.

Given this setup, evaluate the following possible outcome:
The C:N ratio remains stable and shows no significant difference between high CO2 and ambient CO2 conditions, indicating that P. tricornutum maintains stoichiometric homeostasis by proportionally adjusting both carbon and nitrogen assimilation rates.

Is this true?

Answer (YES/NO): YES